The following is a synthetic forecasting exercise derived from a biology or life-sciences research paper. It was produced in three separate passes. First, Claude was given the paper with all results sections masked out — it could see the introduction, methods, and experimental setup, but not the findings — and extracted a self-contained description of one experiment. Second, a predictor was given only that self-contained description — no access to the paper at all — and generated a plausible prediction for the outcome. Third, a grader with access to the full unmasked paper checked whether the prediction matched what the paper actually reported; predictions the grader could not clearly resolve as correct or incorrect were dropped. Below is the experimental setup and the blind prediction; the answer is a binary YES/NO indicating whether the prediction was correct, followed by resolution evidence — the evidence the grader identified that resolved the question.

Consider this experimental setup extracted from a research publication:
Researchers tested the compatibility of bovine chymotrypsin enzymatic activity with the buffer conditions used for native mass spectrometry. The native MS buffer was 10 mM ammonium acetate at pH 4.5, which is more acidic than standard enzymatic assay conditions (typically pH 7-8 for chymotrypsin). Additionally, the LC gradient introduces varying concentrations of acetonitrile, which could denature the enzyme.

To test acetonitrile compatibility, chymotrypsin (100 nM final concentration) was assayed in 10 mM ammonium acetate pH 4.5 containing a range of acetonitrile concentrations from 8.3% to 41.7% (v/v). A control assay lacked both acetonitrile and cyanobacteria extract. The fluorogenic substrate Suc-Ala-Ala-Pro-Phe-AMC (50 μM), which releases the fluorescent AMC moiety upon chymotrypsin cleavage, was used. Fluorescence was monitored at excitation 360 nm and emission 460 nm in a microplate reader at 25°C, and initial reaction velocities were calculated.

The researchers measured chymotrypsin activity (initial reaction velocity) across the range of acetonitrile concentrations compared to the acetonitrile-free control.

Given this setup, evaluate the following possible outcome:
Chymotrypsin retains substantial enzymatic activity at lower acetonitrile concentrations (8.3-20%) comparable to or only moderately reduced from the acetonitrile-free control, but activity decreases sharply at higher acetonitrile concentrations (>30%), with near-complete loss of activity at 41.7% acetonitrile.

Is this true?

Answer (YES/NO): NO